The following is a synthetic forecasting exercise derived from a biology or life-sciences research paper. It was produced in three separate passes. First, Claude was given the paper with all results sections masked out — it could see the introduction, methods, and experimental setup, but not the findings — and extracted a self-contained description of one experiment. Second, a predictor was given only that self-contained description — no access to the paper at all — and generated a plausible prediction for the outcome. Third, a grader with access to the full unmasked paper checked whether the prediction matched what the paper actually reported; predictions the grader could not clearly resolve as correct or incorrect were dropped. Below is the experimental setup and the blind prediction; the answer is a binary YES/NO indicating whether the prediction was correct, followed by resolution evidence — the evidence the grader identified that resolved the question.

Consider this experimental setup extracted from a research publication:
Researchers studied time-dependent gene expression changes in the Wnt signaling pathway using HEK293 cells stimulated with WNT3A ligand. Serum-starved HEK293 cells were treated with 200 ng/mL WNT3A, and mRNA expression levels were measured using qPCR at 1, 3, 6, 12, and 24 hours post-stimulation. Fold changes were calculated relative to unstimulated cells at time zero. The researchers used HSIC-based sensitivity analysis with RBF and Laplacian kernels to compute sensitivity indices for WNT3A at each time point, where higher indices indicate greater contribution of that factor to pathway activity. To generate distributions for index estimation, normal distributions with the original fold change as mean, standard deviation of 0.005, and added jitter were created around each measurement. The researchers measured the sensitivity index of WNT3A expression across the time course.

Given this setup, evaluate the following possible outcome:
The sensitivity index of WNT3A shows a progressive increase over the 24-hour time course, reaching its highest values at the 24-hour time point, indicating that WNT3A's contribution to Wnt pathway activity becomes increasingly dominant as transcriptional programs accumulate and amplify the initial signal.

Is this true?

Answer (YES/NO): NO